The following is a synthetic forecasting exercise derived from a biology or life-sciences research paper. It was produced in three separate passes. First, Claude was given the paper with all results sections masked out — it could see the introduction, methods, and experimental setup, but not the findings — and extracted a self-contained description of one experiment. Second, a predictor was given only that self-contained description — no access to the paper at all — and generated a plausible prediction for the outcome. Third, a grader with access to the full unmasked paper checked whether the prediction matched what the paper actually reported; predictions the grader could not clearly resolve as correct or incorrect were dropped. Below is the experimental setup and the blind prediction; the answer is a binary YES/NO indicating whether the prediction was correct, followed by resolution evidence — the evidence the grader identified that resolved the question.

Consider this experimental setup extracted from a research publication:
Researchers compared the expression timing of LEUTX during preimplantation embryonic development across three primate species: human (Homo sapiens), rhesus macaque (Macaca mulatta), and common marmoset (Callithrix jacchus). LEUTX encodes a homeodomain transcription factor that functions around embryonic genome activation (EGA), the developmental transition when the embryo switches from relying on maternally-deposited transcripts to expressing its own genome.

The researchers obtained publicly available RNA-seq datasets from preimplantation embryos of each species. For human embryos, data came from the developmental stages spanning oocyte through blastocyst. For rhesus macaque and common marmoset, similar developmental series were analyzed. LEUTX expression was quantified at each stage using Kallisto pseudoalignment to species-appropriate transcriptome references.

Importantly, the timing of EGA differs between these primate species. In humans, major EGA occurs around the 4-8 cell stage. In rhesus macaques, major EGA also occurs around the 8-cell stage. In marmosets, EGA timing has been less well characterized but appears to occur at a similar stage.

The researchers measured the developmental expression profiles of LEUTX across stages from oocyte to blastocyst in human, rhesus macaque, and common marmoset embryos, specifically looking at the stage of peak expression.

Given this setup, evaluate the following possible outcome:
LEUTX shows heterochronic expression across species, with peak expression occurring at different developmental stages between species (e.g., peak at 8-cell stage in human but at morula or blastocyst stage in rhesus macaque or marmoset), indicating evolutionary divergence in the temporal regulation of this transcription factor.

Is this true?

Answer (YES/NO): NO